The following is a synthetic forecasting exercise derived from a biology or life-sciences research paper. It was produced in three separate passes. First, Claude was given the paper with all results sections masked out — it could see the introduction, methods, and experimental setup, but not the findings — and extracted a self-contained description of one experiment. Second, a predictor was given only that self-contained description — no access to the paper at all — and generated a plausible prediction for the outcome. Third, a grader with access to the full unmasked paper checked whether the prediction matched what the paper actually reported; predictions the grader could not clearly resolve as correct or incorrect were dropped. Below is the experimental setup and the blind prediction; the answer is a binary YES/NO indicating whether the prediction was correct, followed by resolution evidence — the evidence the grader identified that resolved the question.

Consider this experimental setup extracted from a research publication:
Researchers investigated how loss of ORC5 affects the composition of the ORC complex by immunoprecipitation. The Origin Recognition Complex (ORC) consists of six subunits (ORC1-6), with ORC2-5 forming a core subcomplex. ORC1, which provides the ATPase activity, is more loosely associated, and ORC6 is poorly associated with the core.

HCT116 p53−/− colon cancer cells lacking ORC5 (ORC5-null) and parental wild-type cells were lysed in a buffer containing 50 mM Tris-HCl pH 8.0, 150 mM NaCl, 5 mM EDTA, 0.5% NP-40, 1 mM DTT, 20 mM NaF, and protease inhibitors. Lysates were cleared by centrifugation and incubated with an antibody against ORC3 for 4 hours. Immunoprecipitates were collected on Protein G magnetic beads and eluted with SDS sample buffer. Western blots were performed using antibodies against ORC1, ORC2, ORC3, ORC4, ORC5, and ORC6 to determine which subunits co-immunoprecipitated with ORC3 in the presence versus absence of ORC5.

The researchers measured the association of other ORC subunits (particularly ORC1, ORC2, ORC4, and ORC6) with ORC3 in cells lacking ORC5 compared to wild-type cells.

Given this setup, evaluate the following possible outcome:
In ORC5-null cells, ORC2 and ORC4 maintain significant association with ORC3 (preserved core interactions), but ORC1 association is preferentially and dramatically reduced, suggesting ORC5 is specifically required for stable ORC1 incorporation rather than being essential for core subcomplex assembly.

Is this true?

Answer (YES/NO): NO